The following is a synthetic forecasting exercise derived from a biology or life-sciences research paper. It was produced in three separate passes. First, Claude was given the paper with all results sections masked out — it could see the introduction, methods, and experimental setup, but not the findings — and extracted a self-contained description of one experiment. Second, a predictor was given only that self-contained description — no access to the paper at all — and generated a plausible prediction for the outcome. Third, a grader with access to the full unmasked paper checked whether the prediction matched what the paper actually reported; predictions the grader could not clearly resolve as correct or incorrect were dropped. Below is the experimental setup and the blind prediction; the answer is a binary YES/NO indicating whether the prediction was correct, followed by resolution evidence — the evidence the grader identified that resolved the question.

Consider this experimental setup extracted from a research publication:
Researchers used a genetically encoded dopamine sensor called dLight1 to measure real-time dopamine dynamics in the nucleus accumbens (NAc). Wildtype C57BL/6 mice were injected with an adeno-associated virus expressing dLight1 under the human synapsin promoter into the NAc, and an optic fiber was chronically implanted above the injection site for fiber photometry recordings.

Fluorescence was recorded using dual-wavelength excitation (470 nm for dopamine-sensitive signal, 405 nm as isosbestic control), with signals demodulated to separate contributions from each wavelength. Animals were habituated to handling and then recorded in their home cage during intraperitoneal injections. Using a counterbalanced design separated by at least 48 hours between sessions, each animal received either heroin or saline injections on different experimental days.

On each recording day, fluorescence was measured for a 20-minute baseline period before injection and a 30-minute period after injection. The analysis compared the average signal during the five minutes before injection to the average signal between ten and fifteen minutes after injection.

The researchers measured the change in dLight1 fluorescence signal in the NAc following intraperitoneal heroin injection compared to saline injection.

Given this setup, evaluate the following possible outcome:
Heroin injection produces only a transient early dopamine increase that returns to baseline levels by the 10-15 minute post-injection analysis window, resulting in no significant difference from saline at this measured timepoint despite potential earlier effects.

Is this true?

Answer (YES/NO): NO